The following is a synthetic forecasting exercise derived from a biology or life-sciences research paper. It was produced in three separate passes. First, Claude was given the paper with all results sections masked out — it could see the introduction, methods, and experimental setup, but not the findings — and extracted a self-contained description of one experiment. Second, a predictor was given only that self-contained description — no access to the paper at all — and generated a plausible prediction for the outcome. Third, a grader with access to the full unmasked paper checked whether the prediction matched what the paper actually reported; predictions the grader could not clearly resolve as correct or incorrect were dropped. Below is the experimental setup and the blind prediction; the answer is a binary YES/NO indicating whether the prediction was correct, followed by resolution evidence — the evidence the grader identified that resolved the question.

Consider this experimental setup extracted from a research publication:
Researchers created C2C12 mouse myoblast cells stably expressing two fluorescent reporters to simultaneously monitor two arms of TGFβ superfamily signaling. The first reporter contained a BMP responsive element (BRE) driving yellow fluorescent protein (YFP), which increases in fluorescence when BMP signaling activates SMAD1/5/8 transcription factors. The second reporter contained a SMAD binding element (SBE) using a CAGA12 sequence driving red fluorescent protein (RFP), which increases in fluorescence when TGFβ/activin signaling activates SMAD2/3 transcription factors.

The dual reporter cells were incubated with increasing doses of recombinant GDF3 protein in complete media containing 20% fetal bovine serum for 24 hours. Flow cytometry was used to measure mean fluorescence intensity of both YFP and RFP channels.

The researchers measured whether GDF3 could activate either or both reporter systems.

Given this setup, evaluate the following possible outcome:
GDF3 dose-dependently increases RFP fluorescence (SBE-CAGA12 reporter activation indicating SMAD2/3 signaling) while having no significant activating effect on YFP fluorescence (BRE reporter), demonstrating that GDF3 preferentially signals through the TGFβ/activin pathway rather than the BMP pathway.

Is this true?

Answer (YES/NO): NO